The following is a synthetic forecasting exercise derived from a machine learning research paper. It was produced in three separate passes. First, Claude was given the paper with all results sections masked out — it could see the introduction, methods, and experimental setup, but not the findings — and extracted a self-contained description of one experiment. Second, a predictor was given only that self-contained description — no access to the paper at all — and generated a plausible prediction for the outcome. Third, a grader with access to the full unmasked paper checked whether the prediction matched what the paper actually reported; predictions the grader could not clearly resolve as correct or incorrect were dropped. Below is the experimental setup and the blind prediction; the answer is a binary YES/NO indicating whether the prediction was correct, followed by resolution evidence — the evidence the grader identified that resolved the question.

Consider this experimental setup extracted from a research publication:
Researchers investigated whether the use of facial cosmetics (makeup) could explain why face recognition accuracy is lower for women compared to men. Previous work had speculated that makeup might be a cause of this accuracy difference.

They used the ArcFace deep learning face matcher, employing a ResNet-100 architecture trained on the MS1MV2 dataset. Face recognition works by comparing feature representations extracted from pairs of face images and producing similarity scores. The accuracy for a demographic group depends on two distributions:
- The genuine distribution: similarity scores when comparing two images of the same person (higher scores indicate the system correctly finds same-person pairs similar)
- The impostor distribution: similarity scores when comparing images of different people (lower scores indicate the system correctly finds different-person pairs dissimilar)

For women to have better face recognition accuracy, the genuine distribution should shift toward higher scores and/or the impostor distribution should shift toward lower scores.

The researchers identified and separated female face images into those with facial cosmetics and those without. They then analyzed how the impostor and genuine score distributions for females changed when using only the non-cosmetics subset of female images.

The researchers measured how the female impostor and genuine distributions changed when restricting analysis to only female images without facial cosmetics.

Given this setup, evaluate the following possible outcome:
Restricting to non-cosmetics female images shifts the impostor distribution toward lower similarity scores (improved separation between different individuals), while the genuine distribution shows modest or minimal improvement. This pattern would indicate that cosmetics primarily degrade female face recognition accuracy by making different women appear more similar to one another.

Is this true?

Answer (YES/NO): NO